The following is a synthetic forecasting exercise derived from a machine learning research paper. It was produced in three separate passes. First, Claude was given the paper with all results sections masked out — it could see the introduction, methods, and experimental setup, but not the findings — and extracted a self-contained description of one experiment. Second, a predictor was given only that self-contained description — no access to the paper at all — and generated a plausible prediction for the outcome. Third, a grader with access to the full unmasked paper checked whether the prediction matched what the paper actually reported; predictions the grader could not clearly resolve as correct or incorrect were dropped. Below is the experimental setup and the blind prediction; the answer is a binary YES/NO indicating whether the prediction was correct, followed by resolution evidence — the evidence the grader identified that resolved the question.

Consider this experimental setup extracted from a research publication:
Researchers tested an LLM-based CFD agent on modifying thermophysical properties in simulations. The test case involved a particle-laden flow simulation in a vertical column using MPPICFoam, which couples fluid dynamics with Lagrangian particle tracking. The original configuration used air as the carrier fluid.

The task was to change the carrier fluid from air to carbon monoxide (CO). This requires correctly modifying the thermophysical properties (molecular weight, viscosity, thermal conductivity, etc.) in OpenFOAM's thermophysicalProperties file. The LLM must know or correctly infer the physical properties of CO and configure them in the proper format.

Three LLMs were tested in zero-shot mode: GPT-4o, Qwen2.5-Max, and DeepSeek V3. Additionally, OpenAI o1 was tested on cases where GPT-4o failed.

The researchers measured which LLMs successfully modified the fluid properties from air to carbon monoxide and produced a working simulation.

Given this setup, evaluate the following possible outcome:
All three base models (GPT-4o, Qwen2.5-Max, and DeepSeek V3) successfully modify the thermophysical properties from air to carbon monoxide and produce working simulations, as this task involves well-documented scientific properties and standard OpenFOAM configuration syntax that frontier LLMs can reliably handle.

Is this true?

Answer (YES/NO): NO